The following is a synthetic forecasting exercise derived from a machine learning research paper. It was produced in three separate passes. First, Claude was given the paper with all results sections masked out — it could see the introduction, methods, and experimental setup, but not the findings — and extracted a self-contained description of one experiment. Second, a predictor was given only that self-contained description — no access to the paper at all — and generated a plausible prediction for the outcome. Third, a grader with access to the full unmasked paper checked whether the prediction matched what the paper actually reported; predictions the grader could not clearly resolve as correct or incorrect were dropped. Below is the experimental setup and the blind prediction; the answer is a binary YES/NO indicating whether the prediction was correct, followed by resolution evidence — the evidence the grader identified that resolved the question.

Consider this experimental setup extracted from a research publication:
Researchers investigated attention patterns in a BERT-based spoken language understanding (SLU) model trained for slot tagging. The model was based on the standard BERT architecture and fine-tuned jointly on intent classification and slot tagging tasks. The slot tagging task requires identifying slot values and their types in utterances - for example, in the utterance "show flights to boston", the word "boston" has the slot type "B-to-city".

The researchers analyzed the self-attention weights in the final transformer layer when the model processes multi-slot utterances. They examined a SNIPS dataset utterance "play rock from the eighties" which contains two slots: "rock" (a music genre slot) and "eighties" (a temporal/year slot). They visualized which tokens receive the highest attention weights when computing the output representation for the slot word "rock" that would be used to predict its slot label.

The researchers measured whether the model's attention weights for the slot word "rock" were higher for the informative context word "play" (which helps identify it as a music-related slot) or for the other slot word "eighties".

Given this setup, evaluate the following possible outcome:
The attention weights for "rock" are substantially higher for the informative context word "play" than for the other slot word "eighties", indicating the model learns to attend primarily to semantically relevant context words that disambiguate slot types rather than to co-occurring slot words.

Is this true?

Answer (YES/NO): NO